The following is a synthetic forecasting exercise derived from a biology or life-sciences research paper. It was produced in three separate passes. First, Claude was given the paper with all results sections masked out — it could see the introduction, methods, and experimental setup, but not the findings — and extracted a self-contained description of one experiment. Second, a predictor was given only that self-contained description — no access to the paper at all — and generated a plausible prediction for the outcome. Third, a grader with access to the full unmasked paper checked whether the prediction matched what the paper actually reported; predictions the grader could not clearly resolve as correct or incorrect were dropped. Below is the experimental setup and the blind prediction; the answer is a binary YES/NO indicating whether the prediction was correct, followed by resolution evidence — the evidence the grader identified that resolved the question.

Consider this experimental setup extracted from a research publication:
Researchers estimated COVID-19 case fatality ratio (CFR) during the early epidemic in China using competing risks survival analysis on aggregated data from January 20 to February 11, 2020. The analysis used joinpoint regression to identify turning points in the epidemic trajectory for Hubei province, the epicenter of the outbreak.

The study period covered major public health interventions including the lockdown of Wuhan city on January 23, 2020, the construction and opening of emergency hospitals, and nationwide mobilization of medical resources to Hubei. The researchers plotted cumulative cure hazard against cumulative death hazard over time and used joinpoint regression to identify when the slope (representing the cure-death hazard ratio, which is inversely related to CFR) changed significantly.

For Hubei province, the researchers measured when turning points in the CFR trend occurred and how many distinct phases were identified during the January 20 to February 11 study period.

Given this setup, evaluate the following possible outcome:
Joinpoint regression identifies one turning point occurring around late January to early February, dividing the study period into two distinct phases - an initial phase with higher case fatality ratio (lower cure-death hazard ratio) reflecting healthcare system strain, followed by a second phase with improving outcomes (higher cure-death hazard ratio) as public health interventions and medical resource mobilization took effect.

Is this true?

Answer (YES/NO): NO